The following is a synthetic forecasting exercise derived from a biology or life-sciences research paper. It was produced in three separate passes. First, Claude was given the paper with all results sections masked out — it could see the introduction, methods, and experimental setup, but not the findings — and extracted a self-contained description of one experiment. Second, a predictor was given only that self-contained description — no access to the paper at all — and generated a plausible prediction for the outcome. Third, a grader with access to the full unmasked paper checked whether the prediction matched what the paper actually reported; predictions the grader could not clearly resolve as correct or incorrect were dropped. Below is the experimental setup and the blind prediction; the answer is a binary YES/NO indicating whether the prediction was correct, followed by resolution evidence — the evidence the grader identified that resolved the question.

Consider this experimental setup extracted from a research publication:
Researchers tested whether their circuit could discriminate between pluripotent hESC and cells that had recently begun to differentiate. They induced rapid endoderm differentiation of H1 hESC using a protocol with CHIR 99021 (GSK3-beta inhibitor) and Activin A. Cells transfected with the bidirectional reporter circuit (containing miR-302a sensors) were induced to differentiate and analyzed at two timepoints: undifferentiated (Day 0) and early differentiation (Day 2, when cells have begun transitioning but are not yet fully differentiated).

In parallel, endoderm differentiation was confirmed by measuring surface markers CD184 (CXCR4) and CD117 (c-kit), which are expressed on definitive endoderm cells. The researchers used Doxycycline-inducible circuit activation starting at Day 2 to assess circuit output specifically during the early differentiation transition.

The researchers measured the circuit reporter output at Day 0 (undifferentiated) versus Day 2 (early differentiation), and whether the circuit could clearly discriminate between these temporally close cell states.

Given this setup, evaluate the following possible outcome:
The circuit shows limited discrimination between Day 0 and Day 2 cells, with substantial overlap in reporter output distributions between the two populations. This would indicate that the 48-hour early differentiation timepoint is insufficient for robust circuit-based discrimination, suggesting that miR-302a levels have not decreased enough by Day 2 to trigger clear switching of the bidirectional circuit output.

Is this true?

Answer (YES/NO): YES